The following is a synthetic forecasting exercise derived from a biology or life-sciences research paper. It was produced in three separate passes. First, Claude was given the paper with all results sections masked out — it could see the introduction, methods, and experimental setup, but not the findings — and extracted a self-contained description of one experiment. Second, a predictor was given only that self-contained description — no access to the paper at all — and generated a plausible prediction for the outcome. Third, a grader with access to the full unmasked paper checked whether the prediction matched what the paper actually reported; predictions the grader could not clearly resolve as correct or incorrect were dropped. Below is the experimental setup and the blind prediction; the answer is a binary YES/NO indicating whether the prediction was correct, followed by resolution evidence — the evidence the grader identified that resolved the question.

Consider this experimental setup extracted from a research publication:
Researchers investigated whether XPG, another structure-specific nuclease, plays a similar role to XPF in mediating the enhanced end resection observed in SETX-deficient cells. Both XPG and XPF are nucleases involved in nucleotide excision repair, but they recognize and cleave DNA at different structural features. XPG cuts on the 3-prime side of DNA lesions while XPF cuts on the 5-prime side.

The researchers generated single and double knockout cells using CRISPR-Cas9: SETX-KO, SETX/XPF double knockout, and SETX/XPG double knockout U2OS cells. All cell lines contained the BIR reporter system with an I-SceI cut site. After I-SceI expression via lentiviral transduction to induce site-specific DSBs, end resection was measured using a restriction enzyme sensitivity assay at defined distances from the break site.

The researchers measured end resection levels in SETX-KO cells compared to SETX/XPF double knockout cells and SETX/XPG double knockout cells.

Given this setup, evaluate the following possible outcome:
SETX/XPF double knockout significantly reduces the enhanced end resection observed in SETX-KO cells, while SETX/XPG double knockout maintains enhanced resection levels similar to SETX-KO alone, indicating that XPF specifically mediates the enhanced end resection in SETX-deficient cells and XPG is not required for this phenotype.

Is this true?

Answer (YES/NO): YES